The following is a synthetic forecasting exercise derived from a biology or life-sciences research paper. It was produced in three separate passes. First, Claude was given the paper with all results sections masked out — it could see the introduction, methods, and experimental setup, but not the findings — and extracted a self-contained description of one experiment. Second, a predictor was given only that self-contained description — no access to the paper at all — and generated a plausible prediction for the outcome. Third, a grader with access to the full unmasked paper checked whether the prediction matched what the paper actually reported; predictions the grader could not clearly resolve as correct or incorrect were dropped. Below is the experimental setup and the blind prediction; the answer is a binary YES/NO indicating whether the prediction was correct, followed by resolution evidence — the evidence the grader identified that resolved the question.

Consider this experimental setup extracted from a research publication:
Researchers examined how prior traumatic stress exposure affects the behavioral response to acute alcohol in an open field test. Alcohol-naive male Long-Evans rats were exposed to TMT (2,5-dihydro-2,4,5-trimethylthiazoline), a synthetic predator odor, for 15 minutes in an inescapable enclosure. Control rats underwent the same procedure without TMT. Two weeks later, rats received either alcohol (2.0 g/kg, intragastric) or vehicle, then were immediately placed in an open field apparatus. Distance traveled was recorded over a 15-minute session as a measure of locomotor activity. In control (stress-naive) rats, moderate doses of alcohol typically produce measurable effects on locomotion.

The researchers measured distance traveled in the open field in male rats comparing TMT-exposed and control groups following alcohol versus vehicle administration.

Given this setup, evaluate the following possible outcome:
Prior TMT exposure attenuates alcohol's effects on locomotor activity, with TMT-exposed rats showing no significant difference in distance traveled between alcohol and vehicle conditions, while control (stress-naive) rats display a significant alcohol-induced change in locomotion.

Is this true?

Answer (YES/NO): YES